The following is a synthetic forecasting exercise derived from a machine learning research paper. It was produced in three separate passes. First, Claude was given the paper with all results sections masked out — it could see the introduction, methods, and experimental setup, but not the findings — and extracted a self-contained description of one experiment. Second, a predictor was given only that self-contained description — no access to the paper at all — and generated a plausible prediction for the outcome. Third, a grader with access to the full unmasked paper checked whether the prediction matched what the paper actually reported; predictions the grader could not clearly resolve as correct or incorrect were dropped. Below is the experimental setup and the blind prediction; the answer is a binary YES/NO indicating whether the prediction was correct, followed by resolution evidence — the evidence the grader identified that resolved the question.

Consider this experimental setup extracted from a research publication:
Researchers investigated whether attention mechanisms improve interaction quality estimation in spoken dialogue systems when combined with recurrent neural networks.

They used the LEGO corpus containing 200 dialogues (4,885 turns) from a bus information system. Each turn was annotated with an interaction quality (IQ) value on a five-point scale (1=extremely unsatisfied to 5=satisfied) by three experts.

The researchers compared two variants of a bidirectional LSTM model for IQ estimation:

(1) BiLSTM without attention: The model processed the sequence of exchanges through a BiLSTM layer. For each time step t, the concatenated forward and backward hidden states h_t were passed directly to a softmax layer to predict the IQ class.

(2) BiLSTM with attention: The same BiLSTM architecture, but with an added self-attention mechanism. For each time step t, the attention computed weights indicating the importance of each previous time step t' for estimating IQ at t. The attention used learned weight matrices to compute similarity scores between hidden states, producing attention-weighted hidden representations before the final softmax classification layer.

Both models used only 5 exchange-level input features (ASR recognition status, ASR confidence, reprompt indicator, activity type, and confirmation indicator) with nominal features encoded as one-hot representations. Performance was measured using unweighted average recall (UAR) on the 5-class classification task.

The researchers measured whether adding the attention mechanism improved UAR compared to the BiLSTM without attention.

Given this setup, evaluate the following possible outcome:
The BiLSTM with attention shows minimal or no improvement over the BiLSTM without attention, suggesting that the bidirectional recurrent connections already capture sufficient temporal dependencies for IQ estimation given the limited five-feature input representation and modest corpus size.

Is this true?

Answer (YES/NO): YES